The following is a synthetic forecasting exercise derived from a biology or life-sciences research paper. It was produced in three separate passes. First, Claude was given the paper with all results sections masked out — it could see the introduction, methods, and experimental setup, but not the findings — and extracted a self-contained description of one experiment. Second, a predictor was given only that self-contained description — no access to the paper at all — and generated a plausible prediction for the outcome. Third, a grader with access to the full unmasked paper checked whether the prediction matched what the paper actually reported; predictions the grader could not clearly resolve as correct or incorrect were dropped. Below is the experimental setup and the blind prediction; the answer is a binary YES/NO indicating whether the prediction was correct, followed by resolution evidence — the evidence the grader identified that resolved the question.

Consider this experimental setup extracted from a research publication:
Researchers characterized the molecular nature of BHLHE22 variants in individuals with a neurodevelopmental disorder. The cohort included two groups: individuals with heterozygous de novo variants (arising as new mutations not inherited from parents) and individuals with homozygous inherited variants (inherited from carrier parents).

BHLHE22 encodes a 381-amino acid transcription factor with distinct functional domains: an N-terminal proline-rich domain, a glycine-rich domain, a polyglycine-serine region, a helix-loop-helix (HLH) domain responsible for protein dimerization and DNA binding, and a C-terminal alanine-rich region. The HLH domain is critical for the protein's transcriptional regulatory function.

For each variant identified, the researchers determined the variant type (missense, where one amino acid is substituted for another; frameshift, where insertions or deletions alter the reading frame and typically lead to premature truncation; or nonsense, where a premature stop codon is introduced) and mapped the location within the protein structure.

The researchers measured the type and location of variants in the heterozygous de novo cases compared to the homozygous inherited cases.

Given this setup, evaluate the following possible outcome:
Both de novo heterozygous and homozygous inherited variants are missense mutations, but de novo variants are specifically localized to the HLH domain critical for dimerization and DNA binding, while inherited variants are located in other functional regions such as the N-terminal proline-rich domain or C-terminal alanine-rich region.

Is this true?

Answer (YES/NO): NO